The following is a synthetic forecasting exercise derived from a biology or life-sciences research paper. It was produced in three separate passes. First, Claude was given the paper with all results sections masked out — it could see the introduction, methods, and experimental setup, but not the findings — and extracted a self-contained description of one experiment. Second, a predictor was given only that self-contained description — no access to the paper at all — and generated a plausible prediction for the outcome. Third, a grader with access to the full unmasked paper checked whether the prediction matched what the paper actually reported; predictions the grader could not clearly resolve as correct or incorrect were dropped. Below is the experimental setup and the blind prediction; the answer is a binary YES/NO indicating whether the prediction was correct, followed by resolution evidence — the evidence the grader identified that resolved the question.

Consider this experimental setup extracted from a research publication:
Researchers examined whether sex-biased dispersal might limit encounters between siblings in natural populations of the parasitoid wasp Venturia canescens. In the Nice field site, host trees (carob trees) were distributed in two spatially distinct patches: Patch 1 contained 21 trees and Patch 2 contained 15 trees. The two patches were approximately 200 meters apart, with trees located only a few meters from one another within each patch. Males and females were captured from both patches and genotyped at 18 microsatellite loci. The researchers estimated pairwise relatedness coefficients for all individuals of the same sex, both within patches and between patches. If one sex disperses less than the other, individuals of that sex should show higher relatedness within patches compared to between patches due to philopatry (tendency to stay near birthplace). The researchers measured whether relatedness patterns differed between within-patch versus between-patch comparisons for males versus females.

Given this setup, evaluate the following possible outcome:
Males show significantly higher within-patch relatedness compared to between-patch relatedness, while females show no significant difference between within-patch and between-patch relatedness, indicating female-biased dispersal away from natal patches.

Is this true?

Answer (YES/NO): NO